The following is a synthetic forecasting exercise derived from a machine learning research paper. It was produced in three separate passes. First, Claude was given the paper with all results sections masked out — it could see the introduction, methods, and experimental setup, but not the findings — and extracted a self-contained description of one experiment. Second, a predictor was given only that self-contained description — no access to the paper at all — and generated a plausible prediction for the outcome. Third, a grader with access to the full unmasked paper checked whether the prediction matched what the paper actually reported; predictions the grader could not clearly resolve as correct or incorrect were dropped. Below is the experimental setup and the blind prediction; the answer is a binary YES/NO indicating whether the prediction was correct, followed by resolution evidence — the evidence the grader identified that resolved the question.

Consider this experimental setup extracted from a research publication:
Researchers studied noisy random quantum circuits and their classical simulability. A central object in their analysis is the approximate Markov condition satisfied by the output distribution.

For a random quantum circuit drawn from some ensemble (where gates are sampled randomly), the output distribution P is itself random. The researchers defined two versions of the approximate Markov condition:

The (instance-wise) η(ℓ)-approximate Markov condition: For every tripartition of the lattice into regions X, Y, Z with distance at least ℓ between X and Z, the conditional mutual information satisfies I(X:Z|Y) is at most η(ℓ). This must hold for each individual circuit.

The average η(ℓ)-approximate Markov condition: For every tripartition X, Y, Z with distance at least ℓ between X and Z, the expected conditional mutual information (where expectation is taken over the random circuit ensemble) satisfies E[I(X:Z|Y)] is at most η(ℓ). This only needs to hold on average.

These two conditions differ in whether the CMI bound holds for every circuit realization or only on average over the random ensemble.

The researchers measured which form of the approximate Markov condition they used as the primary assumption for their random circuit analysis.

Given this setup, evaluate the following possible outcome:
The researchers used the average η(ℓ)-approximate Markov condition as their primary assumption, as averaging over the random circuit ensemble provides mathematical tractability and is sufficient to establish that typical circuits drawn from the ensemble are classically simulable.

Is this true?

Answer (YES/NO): YES